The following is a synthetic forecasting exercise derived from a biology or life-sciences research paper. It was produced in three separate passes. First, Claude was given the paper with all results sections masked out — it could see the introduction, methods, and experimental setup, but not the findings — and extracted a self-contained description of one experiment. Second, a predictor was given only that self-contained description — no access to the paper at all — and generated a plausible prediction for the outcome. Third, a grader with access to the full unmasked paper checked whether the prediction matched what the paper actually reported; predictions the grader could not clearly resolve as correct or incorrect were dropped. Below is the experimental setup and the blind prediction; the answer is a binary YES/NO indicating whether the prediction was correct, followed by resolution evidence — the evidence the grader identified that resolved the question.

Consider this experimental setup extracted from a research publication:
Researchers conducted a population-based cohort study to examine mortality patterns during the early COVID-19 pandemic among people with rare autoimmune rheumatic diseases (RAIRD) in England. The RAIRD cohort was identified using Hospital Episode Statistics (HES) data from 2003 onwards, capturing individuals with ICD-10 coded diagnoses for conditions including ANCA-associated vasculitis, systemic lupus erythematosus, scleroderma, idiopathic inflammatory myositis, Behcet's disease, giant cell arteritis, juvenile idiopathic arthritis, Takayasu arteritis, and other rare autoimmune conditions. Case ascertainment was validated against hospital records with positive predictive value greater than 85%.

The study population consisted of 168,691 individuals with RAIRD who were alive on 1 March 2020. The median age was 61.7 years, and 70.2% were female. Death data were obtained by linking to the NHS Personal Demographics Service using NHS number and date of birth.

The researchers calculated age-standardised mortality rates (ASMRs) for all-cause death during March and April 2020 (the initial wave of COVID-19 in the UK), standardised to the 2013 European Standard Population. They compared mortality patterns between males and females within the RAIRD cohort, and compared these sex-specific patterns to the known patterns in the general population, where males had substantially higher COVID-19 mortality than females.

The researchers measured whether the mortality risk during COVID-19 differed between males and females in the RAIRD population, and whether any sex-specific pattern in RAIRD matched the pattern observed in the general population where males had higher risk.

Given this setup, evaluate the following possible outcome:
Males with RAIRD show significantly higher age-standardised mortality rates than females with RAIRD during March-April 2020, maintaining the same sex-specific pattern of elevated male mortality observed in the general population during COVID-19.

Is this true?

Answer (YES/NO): NO